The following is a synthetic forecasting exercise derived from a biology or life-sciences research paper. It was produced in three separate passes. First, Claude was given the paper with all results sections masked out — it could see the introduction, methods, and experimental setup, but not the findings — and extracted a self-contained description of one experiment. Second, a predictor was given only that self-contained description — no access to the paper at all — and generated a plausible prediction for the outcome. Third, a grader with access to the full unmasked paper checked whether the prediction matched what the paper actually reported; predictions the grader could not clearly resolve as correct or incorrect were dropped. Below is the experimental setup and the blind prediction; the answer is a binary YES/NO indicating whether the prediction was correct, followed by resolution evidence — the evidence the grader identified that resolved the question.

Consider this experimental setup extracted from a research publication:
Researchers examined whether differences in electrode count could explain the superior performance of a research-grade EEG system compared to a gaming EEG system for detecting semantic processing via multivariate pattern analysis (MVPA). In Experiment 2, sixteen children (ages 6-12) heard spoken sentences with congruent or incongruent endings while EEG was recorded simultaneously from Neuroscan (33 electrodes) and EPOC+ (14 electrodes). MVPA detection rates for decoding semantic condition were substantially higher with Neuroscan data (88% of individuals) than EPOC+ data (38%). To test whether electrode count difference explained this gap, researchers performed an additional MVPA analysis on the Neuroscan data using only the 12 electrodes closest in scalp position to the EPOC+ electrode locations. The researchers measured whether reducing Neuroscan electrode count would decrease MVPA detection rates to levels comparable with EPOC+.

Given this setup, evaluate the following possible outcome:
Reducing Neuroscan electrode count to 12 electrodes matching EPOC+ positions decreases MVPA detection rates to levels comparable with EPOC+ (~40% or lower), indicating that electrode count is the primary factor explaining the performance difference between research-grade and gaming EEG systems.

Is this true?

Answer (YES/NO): NO